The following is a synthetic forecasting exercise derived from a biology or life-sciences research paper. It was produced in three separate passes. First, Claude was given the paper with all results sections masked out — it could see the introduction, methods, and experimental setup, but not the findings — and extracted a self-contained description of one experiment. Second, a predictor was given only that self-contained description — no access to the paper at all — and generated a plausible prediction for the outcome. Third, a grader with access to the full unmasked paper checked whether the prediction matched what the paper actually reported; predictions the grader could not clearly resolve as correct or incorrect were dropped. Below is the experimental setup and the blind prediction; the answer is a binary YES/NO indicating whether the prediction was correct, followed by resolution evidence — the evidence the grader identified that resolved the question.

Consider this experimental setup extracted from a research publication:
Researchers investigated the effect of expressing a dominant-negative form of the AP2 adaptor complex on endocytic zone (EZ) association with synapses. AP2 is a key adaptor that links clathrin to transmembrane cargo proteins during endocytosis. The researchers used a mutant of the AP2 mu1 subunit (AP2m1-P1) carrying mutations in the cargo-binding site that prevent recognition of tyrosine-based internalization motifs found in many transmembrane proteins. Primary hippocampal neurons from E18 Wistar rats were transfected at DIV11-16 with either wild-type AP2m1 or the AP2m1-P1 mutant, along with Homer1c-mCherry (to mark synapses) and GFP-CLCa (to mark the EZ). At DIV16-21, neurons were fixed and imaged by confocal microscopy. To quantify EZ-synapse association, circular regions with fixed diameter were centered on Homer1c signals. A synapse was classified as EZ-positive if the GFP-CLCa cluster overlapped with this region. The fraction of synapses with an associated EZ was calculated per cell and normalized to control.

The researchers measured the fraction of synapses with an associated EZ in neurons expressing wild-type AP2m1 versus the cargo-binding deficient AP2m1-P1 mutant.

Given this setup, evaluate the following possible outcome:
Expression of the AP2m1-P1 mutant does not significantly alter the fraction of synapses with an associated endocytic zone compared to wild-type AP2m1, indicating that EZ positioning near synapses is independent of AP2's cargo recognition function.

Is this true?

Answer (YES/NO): YES